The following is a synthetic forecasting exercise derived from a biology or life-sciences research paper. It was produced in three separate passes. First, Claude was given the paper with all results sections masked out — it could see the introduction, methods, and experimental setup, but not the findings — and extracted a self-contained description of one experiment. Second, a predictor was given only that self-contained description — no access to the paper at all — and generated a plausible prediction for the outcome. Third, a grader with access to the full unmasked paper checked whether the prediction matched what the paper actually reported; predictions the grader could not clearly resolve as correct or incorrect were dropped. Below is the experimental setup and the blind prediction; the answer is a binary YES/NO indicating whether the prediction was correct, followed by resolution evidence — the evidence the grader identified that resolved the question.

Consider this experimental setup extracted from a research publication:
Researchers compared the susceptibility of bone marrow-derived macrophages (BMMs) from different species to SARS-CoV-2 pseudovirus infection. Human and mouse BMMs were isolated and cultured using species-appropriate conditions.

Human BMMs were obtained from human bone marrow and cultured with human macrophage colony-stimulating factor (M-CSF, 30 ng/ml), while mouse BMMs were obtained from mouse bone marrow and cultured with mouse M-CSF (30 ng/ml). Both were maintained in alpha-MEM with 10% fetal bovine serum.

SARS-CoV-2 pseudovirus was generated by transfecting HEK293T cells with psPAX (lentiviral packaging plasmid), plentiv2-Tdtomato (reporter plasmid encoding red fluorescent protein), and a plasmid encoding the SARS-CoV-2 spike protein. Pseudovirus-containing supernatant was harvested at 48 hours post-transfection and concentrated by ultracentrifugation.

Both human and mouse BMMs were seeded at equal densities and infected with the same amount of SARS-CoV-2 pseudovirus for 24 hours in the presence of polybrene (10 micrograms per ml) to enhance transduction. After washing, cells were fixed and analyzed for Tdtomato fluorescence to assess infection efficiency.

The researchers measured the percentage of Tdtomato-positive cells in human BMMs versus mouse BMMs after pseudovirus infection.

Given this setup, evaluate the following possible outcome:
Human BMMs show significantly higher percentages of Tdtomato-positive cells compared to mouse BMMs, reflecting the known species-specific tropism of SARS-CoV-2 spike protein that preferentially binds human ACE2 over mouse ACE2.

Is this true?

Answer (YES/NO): NO